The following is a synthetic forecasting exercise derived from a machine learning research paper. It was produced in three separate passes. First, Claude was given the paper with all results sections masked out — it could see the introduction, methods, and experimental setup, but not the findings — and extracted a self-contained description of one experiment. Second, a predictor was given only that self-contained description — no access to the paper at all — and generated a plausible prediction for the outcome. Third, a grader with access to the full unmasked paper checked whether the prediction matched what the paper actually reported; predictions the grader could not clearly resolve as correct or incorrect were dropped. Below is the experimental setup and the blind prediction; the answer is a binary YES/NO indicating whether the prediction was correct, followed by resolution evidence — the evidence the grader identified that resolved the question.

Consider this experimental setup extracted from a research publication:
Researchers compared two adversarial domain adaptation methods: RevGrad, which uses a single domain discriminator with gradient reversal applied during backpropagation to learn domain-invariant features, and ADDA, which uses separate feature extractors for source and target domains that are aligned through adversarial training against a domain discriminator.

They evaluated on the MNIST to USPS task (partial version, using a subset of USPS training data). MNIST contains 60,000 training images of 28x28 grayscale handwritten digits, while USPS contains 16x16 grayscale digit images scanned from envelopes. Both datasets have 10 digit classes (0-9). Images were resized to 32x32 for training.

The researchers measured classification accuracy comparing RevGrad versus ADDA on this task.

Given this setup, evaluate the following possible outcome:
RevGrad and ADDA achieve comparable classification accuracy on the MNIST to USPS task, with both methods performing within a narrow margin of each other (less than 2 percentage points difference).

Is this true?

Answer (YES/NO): NO